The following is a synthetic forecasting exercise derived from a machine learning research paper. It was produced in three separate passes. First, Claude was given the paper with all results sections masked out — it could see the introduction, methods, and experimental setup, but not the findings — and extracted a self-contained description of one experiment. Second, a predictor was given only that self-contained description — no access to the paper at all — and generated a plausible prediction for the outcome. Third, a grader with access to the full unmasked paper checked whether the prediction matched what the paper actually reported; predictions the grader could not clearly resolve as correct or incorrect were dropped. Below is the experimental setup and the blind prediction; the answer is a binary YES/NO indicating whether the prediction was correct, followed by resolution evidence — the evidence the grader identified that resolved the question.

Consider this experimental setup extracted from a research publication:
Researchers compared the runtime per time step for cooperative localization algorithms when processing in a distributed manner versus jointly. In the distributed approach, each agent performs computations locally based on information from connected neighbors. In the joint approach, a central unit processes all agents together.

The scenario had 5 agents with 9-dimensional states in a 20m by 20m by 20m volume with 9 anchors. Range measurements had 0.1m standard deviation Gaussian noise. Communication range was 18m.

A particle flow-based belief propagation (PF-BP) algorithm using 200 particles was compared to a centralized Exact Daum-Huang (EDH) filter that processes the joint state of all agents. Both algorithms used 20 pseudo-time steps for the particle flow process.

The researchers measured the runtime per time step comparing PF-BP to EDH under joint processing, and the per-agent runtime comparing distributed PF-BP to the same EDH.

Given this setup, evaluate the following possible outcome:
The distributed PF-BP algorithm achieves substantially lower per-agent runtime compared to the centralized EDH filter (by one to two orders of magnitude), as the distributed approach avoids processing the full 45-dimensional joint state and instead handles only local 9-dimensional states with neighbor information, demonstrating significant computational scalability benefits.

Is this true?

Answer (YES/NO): NO